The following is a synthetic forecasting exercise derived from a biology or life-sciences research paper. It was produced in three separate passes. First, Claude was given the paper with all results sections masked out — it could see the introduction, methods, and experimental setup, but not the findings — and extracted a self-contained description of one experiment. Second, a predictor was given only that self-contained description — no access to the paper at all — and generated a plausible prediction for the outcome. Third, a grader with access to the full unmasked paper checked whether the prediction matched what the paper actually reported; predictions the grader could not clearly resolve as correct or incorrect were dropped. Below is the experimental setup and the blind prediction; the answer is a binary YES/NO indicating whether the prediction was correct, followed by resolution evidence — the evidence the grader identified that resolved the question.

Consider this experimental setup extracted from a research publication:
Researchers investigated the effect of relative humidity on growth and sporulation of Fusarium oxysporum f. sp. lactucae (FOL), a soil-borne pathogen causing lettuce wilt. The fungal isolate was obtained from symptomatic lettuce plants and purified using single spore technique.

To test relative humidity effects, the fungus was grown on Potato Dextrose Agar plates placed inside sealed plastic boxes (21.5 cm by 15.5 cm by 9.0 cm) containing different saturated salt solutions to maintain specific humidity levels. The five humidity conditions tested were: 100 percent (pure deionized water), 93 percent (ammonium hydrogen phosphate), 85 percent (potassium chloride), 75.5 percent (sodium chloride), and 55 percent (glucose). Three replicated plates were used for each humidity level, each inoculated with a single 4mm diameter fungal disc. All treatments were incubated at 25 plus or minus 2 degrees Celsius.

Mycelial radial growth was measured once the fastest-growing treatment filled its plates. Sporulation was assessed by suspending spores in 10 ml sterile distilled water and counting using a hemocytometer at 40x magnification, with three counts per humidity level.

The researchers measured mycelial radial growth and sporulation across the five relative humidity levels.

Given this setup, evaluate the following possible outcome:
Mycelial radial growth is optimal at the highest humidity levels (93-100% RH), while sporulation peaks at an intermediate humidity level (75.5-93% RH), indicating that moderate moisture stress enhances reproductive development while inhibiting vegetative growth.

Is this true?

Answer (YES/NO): NO